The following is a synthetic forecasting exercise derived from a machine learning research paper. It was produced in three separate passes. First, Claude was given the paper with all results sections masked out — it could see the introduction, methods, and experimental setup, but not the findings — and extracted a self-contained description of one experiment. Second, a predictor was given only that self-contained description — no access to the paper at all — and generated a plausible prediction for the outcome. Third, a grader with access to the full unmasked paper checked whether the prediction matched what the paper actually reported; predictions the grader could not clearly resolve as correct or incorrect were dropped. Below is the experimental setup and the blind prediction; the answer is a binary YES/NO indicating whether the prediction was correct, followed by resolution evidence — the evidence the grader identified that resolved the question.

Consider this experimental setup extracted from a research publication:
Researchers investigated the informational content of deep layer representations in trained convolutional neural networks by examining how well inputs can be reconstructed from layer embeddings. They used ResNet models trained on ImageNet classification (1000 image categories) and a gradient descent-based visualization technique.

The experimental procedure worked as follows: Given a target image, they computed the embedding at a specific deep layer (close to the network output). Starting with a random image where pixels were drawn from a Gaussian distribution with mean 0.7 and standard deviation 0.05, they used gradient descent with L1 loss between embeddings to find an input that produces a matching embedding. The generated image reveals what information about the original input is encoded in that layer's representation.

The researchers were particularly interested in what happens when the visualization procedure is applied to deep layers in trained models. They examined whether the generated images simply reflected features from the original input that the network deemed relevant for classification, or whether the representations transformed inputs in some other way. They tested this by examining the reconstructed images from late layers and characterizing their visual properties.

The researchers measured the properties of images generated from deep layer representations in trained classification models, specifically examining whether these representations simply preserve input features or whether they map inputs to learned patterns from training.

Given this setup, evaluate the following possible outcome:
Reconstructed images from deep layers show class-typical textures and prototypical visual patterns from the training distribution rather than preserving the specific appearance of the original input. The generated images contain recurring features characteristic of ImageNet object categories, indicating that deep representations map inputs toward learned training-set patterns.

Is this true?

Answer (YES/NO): YES